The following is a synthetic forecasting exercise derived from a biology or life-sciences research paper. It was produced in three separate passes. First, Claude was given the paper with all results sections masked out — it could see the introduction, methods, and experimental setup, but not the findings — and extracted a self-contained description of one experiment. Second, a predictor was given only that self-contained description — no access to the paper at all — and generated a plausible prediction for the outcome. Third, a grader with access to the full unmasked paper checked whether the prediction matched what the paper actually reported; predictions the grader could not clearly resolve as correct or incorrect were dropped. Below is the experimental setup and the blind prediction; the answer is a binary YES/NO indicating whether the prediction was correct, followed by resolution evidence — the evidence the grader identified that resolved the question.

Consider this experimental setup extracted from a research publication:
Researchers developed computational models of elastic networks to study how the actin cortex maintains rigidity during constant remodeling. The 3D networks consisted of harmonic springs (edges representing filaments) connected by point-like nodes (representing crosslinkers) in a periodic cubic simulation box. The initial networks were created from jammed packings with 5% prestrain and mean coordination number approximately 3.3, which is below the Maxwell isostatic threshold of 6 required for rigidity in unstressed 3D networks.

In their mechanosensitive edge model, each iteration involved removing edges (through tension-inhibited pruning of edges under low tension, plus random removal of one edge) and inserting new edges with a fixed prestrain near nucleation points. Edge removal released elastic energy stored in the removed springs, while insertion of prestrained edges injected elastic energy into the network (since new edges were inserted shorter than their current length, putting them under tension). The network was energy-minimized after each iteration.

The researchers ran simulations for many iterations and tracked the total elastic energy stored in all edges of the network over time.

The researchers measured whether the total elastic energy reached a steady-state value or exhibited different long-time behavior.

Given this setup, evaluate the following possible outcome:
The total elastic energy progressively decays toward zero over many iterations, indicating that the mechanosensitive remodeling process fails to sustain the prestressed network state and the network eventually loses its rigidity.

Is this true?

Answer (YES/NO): NO